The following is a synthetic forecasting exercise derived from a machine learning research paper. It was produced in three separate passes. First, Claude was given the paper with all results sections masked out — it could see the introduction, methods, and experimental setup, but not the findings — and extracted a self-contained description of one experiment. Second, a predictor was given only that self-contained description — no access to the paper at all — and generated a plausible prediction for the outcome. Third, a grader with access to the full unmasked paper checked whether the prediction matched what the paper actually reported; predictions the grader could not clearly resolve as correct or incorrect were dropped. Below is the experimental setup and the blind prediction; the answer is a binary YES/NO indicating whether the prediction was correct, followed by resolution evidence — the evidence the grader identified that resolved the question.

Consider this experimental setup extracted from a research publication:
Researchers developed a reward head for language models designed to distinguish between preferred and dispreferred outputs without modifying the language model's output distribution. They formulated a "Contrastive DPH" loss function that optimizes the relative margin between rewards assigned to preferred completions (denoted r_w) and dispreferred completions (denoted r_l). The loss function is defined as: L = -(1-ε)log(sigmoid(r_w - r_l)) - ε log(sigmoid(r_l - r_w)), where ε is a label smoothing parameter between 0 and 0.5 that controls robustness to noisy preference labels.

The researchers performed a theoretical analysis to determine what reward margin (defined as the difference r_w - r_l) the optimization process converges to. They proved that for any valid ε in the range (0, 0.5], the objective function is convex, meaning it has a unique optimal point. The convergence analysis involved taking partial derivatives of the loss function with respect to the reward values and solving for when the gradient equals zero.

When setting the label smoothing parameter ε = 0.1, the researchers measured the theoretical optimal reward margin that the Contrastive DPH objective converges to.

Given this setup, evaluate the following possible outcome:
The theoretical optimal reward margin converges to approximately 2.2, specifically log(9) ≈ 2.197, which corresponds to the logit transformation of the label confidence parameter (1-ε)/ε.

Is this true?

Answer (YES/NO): YES